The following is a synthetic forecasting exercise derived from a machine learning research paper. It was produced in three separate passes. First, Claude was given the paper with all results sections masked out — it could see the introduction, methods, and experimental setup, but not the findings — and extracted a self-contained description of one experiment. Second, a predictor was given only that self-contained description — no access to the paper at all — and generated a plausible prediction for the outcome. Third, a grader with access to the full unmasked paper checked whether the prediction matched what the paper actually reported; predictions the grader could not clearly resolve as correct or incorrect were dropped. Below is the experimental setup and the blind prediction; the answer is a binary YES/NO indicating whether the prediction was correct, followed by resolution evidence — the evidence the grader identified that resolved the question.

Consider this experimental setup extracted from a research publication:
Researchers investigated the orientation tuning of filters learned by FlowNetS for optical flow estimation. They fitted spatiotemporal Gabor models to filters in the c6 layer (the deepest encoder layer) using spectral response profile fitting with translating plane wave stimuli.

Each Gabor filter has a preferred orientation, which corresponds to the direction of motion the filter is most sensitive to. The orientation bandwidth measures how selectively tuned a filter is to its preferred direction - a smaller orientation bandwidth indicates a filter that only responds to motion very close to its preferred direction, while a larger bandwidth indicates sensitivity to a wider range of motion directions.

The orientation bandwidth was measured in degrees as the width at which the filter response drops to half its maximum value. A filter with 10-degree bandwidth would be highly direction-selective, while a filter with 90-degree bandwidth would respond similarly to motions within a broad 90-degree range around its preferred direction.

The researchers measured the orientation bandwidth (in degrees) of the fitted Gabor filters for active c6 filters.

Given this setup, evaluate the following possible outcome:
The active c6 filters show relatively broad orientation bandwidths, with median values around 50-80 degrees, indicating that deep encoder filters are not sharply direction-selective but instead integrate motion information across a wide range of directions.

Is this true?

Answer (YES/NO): YES